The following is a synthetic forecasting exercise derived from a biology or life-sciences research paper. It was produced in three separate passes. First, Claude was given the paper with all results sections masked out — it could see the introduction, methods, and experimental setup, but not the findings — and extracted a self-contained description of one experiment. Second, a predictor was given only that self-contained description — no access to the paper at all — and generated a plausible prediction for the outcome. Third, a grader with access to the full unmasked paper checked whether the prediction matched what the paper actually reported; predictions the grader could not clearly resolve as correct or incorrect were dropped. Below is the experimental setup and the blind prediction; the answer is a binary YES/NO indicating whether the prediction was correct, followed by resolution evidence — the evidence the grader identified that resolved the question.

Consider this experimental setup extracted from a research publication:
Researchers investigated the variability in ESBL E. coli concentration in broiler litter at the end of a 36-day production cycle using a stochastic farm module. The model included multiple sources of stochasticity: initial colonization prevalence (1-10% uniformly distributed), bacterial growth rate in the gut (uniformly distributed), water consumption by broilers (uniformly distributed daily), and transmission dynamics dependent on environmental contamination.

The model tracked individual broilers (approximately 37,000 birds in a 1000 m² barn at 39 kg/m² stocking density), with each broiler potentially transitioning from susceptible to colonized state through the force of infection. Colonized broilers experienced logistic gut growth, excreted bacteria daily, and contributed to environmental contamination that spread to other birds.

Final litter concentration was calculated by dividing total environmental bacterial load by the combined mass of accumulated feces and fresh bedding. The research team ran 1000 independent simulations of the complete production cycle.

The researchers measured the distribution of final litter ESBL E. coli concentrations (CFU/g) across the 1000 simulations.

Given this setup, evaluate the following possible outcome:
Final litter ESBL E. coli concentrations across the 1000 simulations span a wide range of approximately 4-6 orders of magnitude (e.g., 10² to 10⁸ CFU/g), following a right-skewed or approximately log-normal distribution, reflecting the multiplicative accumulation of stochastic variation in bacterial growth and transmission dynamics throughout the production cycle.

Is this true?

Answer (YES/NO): NO